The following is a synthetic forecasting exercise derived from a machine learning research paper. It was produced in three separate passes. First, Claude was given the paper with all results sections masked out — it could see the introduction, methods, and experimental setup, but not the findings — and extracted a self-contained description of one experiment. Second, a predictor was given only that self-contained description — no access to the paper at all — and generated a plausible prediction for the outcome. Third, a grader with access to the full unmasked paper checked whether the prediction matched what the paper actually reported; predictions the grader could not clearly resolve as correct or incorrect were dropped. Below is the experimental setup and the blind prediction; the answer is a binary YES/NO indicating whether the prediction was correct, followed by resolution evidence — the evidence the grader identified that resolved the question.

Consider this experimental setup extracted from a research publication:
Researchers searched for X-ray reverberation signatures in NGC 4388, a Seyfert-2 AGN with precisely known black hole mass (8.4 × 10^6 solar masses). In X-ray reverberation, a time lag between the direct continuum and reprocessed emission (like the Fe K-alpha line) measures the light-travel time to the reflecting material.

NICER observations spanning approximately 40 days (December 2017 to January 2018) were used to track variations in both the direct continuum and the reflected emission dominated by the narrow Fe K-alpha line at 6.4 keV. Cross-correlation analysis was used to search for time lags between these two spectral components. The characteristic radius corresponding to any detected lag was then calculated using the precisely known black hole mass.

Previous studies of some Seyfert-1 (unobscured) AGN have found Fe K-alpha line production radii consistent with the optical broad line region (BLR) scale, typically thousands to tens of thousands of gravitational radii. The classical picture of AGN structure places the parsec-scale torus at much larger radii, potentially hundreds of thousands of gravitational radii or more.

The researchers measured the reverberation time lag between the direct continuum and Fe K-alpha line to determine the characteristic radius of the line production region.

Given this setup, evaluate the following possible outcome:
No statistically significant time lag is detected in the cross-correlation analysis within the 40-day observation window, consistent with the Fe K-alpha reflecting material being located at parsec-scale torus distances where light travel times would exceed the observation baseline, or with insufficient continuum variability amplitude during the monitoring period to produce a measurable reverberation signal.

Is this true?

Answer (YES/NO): NO